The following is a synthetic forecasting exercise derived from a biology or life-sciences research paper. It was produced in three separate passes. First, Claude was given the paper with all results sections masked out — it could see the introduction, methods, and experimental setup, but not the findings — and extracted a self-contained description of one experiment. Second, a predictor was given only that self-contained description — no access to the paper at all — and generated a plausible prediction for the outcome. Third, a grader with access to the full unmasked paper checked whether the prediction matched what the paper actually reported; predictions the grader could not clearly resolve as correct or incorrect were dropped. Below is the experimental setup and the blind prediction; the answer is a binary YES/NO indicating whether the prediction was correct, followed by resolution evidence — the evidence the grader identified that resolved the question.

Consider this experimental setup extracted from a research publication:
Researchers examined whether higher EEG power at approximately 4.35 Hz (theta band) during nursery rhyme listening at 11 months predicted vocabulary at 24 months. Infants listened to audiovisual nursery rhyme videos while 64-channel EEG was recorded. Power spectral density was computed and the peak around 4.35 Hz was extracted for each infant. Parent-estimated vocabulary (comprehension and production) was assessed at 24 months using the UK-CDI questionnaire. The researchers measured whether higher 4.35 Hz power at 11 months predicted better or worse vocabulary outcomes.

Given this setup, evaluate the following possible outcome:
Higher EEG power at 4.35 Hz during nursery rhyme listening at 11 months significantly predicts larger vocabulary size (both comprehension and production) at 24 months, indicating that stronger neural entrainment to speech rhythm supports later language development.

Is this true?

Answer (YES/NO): NO